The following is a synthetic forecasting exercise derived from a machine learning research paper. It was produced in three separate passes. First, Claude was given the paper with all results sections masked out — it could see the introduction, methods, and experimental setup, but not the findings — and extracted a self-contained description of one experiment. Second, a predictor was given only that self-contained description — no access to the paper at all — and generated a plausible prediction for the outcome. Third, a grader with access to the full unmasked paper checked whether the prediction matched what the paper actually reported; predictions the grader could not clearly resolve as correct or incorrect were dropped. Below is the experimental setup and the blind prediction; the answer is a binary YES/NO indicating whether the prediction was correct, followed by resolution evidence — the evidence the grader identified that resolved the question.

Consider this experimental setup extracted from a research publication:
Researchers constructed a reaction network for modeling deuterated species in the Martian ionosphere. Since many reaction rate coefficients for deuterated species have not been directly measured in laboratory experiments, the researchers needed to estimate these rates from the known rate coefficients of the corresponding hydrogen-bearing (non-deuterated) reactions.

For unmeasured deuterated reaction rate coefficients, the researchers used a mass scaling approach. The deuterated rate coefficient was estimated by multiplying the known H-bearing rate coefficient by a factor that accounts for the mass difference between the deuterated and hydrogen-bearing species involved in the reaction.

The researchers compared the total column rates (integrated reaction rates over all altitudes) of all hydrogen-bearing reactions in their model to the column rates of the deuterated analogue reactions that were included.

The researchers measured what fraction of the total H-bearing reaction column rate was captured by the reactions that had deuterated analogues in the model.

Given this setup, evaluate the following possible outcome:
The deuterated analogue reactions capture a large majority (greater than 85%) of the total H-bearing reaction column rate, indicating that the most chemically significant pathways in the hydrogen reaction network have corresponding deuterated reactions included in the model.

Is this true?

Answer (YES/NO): YES